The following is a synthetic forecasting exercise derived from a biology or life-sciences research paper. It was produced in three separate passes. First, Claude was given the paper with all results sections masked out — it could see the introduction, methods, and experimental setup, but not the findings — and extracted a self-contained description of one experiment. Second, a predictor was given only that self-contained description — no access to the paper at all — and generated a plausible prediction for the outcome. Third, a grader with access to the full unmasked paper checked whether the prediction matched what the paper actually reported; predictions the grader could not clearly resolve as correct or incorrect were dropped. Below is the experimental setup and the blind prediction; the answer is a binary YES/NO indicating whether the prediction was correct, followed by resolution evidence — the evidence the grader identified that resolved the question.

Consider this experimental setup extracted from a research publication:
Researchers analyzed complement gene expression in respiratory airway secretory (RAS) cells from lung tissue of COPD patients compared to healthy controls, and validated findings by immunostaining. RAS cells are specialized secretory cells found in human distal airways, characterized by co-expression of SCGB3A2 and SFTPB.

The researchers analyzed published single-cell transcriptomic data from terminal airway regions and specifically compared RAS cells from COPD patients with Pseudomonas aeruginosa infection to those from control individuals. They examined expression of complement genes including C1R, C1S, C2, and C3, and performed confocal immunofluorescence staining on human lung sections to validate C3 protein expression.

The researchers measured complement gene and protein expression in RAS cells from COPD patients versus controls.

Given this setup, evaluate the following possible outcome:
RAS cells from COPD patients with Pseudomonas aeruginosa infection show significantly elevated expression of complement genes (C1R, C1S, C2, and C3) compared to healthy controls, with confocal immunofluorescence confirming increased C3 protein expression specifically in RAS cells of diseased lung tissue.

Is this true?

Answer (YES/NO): YES